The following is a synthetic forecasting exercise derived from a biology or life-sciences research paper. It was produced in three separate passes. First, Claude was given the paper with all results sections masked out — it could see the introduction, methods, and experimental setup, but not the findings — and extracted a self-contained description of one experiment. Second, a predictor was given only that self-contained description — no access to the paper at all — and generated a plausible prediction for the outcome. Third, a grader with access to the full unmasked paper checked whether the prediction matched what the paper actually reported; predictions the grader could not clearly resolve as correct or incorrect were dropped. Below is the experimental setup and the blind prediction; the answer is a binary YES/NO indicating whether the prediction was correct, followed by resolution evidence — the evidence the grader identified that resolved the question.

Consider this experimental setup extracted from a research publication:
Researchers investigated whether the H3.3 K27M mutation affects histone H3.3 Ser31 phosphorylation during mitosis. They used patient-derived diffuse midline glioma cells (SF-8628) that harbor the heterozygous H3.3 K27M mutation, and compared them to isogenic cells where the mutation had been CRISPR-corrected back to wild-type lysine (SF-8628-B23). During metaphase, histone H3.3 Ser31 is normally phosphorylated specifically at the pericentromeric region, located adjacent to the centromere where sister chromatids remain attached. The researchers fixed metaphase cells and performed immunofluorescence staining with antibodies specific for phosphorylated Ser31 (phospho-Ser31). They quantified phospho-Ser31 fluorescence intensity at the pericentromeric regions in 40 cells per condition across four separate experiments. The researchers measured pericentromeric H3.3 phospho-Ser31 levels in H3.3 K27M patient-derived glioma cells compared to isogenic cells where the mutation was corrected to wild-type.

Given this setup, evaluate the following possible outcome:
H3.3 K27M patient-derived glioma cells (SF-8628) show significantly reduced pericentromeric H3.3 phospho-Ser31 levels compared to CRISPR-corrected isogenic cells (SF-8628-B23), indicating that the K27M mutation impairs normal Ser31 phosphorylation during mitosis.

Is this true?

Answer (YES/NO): YES